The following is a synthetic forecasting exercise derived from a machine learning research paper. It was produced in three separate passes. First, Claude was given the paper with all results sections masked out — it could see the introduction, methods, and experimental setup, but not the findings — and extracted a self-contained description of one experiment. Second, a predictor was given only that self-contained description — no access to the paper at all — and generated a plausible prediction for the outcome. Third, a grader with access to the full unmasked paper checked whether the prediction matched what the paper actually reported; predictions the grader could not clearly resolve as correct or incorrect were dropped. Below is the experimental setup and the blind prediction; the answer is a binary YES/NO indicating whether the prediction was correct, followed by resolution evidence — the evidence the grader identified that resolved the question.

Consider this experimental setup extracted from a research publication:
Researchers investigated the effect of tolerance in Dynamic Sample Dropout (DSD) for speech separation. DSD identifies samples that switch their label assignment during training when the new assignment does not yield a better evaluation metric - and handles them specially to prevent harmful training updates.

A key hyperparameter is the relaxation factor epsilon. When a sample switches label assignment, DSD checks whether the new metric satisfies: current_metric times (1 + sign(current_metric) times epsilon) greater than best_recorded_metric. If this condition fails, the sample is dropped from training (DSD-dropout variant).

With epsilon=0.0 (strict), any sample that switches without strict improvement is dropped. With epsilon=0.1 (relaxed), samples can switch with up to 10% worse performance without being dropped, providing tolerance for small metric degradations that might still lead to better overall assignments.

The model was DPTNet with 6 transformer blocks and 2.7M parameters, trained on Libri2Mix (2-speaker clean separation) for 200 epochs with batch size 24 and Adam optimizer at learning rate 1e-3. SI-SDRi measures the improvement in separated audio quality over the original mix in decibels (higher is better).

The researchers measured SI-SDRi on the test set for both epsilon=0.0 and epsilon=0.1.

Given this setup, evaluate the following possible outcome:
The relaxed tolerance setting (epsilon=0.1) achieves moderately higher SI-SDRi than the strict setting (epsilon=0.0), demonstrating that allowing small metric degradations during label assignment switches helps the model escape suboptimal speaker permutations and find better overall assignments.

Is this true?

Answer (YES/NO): NO